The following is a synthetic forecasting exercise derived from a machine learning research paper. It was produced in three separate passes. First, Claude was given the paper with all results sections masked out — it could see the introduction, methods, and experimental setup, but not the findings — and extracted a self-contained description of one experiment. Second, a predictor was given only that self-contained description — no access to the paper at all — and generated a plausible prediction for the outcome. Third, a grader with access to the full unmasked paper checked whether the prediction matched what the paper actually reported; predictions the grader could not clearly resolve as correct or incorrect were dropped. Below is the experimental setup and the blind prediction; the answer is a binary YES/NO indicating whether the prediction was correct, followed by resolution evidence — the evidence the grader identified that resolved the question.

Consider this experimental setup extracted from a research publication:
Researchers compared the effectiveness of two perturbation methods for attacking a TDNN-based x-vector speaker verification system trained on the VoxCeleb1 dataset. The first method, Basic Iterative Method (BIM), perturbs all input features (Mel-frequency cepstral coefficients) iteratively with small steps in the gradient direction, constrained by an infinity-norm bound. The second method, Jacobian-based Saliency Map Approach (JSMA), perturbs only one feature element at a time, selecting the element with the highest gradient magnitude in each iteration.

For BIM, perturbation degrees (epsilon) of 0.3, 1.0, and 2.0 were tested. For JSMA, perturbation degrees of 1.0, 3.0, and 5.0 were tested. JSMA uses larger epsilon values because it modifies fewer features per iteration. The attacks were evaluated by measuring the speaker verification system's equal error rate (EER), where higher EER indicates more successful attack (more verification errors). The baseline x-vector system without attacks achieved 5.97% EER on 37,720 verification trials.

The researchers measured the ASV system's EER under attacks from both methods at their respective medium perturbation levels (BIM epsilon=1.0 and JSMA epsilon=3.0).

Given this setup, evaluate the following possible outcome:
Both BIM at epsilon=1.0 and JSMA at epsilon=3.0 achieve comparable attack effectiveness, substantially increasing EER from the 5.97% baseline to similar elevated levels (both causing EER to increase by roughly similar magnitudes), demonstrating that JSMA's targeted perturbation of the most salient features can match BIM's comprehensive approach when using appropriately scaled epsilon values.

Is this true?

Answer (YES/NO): NO